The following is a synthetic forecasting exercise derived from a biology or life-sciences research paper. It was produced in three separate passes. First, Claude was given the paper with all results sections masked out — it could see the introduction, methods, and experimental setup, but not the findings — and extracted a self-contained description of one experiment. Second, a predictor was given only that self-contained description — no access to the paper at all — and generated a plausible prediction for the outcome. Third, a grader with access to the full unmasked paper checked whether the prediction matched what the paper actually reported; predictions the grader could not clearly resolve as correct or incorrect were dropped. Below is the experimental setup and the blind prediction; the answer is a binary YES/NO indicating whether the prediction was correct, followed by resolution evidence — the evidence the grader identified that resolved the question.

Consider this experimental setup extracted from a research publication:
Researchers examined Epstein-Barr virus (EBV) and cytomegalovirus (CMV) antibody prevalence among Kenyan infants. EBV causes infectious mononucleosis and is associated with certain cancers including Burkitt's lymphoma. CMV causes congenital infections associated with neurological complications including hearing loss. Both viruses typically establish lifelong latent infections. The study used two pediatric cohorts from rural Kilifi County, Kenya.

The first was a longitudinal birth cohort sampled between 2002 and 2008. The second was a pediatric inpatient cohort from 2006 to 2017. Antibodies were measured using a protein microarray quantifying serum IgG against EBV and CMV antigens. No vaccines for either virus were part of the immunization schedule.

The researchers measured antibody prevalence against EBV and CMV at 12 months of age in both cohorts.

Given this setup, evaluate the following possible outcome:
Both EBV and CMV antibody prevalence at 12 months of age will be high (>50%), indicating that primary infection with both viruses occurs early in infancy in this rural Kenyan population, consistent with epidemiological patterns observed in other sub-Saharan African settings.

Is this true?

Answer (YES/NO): NO